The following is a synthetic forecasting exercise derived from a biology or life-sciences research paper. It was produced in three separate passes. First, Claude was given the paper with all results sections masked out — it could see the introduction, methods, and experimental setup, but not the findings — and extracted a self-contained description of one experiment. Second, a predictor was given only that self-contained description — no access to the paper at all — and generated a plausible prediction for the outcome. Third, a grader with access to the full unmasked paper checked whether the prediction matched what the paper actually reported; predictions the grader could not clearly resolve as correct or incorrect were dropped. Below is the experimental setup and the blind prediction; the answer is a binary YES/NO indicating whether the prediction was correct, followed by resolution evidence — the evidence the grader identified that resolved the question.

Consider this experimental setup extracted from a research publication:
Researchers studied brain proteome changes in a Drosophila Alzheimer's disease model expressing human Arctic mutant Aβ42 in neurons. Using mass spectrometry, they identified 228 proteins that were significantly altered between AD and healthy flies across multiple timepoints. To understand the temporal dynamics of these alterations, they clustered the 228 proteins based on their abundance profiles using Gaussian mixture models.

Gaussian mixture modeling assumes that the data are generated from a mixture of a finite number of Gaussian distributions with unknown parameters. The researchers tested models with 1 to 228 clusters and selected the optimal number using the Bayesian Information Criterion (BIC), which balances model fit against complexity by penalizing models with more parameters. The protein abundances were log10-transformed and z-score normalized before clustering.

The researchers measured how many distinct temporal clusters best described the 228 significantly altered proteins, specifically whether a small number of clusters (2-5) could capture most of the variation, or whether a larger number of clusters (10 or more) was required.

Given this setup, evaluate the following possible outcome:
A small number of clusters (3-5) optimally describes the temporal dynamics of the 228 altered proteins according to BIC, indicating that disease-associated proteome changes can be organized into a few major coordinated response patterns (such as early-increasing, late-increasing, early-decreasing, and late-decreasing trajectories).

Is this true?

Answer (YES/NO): YES